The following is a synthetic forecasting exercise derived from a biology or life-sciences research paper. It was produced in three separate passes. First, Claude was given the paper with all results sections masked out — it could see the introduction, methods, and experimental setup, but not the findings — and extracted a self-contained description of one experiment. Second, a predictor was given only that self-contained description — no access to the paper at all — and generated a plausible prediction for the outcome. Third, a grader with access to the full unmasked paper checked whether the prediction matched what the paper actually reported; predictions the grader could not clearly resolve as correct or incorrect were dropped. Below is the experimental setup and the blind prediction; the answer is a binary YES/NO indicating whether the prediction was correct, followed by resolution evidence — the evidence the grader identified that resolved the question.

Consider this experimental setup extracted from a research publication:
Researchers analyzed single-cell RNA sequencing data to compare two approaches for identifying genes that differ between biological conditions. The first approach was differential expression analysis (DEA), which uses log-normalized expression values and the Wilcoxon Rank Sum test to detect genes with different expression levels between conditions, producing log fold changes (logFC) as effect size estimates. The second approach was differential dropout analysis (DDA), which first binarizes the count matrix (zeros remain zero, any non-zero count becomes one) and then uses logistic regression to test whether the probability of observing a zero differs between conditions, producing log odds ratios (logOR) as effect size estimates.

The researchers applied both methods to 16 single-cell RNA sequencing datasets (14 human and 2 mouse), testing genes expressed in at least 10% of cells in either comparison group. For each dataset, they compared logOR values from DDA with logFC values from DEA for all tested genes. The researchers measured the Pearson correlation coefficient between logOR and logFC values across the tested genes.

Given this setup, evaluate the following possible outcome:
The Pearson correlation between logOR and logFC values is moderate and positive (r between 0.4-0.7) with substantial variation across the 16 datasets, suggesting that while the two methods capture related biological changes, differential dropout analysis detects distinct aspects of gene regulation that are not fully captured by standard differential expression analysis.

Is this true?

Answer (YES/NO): NO